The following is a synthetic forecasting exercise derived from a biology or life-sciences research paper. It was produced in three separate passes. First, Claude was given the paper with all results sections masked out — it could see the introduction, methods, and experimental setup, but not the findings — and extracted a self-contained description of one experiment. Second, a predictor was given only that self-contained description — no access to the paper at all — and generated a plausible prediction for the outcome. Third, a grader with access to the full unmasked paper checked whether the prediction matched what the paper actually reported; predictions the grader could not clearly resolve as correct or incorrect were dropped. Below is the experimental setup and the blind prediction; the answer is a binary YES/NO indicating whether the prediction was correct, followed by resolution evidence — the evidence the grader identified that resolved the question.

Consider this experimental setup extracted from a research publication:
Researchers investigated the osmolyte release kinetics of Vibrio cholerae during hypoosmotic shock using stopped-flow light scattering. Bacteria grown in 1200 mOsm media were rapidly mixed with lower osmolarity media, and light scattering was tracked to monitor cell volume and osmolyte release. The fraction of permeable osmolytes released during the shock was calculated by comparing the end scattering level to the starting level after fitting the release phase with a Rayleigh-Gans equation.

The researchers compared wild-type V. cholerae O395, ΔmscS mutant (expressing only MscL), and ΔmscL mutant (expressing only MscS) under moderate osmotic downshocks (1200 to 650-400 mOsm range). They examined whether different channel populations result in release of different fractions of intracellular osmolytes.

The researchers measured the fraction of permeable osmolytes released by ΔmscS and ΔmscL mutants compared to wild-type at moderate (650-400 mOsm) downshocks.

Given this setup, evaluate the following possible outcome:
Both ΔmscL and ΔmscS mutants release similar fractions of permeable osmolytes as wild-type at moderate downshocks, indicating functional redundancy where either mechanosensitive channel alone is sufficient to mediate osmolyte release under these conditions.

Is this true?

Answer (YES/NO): NO